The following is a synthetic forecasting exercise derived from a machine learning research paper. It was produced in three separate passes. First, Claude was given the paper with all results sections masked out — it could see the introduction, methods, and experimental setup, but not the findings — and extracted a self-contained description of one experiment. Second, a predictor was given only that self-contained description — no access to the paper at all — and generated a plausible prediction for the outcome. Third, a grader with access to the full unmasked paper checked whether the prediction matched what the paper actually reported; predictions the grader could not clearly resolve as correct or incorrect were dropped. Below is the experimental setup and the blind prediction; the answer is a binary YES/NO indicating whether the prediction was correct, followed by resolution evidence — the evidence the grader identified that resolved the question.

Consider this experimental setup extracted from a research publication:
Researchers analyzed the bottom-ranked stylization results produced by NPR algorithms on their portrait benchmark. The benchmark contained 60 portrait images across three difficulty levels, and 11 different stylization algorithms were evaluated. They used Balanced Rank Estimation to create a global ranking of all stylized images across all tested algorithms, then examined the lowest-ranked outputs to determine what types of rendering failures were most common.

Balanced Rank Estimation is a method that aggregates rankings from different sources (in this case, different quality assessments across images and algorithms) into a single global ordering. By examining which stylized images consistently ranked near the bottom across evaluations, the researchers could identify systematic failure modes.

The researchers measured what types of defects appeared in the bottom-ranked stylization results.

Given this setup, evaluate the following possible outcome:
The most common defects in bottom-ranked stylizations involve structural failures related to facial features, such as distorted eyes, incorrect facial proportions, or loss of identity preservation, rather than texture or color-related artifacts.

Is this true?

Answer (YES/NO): NO